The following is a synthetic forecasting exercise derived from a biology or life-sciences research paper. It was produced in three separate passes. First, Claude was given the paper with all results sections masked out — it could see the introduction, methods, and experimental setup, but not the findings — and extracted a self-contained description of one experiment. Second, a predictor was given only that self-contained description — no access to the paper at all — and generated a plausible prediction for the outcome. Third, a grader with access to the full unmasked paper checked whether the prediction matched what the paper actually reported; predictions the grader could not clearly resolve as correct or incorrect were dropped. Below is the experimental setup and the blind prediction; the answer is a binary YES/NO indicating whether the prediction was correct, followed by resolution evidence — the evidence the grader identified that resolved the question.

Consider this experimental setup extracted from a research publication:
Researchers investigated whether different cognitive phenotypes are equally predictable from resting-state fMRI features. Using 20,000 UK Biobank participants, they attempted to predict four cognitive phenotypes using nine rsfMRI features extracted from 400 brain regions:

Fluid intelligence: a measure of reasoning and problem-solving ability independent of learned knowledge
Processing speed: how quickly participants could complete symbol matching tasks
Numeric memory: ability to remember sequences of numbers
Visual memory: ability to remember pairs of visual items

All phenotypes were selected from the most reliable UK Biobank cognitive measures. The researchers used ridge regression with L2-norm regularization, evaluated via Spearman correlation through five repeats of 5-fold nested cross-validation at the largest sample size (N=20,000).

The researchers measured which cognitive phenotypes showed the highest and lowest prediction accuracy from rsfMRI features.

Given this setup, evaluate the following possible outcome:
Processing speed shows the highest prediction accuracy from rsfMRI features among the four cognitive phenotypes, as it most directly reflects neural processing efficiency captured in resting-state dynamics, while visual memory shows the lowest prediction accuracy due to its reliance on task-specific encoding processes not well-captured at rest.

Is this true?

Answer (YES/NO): NO